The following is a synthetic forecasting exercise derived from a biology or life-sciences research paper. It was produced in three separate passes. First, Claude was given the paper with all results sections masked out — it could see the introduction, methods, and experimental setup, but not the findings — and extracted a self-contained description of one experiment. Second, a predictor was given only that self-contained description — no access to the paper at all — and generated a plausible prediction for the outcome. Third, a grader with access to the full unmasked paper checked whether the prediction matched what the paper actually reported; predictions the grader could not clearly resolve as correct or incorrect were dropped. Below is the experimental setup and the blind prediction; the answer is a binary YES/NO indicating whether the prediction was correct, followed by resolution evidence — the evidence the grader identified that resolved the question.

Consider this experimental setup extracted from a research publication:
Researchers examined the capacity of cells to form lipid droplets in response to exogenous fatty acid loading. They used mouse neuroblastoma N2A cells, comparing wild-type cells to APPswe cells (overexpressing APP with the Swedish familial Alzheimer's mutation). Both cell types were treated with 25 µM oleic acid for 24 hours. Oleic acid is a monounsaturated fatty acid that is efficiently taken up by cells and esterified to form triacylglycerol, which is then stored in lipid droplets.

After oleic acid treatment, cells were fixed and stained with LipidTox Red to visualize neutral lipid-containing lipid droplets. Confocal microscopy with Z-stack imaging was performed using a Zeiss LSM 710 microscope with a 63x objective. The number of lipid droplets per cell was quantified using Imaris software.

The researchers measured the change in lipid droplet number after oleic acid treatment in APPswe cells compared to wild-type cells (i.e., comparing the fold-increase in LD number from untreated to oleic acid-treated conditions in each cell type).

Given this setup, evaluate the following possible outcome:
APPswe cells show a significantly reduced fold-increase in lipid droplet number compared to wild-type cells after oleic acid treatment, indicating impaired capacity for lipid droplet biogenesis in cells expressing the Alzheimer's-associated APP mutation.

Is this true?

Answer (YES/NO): YES